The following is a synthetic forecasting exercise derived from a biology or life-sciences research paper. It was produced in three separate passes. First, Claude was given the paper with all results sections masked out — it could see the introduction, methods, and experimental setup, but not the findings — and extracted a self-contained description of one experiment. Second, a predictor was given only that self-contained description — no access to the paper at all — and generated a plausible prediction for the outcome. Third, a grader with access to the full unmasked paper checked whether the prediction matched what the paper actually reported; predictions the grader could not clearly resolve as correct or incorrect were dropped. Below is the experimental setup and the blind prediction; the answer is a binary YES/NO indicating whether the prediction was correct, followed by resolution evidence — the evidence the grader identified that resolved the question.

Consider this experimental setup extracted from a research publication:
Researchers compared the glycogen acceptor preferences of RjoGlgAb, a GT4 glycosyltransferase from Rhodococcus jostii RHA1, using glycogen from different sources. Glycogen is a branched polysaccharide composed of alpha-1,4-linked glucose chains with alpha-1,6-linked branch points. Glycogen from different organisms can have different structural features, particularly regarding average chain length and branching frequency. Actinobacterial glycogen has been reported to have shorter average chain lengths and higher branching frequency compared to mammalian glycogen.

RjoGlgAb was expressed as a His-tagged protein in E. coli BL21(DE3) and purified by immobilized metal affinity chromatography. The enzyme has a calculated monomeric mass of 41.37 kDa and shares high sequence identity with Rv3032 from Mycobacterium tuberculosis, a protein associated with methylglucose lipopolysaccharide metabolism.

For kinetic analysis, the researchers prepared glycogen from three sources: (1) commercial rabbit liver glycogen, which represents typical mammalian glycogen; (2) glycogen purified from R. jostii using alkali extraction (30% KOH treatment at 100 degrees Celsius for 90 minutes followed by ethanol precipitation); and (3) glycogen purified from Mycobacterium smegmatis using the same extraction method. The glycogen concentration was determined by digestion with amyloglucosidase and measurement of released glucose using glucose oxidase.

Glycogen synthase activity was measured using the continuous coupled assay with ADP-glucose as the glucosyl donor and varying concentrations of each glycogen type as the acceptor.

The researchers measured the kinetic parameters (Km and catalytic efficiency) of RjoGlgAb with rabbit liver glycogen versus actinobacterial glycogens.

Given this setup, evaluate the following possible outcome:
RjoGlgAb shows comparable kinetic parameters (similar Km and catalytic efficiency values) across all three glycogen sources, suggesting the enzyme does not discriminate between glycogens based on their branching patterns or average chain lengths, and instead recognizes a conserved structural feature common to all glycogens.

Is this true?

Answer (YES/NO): NO